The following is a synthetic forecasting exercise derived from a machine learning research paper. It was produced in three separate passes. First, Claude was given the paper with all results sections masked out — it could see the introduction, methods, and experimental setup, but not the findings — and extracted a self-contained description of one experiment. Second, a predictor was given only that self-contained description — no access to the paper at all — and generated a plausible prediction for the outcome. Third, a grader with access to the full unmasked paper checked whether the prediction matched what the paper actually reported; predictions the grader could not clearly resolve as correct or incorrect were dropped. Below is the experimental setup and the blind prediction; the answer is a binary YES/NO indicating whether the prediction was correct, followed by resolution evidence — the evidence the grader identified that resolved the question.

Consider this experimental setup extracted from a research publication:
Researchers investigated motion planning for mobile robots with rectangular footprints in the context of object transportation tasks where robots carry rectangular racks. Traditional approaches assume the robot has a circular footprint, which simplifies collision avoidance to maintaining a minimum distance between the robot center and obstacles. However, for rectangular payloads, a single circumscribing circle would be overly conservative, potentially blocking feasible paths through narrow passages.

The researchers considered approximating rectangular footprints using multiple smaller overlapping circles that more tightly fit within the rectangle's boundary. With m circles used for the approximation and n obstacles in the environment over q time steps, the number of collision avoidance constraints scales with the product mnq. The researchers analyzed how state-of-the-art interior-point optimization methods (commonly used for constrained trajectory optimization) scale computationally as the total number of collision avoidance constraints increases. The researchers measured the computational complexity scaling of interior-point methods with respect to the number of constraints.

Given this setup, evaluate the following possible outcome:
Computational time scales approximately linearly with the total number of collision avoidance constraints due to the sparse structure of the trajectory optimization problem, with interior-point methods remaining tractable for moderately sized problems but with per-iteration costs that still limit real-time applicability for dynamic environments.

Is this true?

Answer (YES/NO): NO